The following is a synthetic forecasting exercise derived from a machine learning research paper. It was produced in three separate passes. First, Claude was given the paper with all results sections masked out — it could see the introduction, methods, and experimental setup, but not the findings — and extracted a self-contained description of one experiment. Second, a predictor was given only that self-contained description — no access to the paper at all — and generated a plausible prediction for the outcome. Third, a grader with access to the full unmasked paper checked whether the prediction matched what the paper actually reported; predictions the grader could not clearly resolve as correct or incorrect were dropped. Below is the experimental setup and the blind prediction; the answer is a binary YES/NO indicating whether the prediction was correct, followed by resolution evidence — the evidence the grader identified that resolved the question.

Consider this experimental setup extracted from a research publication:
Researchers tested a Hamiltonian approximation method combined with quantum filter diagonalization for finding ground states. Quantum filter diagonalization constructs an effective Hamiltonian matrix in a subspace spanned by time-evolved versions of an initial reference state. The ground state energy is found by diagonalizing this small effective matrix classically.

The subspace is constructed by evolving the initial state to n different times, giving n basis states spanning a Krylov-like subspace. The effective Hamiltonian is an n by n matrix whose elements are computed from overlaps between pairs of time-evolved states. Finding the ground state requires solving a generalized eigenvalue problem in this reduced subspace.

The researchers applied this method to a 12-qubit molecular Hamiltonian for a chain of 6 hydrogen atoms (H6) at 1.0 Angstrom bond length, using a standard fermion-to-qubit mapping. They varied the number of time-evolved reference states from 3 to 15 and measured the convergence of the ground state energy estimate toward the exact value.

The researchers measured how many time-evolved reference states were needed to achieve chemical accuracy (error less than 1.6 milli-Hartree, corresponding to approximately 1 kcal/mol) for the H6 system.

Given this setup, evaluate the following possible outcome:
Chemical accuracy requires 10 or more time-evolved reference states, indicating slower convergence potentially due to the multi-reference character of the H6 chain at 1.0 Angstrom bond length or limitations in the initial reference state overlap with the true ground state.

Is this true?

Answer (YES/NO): NO